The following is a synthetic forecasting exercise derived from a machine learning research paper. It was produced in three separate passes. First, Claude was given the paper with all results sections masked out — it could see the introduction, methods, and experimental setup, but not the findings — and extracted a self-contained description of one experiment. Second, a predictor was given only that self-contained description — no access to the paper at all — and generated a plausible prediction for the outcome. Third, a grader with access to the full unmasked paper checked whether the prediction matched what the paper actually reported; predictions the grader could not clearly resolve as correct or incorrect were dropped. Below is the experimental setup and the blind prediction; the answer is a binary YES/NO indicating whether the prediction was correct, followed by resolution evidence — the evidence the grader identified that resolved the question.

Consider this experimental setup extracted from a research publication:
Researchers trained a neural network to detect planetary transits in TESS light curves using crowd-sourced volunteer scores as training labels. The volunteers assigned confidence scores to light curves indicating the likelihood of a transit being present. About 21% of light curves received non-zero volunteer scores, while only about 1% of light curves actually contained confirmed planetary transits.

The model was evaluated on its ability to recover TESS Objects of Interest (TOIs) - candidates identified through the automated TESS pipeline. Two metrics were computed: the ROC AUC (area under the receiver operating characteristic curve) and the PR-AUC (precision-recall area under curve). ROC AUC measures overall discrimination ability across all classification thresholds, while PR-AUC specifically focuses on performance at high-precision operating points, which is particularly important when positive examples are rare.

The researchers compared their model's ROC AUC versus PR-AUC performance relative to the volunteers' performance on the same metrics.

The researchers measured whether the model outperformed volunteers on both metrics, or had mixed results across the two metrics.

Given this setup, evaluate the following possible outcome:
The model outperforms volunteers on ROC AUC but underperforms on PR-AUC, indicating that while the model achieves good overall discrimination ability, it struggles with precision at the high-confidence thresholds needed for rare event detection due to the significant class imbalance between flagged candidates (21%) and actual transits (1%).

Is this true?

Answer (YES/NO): YES